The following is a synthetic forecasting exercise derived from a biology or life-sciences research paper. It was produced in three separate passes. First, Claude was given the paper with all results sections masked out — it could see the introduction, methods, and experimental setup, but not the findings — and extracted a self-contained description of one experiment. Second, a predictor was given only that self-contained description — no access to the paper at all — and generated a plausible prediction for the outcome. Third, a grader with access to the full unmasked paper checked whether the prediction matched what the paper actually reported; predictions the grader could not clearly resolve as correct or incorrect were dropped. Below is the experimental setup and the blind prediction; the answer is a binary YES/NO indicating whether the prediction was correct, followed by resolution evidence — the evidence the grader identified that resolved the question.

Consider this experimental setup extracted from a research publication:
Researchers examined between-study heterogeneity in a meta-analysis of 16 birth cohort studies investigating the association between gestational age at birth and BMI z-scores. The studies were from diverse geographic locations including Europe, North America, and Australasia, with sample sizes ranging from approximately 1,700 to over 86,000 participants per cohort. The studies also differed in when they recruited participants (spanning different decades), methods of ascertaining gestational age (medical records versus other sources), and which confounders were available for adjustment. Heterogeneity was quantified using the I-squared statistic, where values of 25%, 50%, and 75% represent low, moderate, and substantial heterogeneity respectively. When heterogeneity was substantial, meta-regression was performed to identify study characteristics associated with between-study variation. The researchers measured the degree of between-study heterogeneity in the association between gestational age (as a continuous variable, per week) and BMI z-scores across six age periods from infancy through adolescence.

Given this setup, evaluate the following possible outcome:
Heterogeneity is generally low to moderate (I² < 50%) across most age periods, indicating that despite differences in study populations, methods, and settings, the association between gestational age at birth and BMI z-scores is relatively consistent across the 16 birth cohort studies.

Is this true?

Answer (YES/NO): NO